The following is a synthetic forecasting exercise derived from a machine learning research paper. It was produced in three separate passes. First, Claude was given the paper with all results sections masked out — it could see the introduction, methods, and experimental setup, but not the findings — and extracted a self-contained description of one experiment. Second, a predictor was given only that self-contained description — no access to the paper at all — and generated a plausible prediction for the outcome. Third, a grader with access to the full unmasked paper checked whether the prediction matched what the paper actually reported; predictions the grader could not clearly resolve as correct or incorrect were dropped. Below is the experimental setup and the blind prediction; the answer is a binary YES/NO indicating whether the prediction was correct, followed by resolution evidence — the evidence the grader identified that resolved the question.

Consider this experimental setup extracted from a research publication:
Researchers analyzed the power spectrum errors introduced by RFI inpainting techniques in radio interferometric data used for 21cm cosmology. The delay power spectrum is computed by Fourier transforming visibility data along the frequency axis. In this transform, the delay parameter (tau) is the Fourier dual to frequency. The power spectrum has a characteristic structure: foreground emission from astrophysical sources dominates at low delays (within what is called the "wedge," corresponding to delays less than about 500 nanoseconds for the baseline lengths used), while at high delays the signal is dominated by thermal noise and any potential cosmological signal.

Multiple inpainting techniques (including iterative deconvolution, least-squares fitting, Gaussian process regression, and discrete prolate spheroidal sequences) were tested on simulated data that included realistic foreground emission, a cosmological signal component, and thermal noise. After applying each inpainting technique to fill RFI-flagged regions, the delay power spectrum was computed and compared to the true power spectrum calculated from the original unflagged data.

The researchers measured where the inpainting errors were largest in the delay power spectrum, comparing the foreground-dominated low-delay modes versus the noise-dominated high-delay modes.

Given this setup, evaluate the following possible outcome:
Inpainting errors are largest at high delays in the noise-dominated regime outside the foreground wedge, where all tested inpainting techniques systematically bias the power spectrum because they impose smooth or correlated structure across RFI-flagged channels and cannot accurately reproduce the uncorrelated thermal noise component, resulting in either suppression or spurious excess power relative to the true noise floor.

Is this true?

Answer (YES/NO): YES